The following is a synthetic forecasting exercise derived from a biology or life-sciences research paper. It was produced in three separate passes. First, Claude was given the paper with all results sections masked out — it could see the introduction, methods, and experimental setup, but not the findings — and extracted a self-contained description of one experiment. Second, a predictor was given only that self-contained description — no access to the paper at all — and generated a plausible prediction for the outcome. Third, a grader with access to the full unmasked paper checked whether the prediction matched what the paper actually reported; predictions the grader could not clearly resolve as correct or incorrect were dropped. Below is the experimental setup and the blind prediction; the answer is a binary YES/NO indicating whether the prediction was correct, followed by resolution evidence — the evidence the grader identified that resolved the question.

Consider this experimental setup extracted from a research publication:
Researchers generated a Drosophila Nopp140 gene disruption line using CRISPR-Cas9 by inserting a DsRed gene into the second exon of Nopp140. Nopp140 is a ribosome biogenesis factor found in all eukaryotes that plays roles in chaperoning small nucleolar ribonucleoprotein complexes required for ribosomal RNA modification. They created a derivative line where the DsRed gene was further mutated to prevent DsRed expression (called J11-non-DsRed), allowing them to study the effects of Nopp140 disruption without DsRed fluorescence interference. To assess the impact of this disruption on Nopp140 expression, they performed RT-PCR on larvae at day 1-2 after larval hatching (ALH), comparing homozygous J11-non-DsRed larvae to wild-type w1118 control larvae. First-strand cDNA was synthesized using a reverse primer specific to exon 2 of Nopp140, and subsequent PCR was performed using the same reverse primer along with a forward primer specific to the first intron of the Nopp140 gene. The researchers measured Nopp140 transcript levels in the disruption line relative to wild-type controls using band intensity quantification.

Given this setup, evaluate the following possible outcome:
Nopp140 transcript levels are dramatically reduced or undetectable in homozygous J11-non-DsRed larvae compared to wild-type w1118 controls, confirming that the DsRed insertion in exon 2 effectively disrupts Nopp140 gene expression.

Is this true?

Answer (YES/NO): NO